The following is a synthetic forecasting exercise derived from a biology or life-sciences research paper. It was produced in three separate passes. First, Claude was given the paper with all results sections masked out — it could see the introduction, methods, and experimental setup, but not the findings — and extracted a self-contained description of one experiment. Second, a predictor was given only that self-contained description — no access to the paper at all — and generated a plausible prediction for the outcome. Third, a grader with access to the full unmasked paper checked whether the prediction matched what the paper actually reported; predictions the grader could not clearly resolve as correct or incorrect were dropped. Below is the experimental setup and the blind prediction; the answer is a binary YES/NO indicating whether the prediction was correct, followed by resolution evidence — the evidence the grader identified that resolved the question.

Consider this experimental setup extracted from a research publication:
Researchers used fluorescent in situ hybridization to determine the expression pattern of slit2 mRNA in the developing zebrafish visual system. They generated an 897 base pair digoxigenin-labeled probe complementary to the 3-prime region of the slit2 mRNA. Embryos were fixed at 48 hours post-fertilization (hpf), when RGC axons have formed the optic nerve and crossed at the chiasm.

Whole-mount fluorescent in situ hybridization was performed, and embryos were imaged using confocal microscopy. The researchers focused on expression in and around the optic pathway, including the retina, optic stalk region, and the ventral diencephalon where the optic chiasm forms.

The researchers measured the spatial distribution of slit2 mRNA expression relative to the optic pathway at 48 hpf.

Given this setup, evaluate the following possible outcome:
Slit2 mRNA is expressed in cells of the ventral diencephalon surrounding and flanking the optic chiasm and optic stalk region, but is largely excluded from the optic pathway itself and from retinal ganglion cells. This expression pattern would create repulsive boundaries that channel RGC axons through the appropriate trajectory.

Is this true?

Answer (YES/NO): YES